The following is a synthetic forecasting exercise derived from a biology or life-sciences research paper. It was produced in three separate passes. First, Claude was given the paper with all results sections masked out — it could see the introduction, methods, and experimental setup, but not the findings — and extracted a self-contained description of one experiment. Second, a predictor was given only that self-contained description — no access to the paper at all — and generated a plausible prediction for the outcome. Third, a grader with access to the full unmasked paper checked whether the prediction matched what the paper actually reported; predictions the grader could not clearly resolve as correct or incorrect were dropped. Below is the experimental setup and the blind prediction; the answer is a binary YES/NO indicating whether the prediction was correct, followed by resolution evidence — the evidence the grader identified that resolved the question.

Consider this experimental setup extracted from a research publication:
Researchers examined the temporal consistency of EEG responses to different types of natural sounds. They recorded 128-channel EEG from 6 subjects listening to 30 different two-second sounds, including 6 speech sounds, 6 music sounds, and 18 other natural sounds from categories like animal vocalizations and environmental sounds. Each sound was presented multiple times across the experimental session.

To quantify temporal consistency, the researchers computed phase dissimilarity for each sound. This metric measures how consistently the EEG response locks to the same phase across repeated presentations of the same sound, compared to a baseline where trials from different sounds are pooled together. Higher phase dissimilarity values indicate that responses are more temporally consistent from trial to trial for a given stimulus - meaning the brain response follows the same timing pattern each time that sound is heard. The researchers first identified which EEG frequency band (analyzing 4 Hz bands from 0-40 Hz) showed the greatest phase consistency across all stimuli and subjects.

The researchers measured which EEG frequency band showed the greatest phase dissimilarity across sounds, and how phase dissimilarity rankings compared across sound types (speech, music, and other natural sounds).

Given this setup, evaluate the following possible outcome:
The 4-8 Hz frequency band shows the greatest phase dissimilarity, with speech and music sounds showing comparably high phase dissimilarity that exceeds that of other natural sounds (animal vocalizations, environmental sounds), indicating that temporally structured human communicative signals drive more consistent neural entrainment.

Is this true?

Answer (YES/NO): NO